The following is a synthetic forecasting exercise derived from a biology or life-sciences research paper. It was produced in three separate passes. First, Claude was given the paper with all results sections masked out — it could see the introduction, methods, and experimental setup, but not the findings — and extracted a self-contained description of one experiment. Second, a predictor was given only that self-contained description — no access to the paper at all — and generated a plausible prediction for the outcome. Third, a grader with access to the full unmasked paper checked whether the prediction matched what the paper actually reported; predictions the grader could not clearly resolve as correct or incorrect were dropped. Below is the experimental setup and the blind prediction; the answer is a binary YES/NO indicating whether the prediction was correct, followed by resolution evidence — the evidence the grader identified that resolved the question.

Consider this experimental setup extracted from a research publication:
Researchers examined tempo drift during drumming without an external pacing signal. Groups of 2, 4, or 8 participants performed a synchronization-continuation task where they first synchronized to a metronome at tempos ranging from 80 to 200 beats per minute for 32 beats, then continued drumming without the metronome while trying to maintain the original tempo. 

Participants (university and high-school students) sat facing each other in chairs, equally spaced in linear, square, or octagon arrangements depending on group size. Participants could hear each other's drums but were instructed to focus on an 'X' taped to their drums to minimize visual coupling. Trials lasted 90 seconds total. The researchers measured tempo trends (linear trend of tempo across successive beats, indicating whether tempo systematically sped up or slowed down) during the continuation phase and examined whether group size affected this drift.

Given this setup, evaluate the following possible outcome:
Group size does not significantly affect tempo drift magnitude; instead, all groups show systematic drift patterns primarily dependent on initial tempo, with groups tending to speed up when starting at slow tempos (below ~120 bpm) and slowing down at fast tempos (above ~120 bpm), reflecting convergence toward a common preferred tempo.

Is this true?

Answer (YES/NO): NO